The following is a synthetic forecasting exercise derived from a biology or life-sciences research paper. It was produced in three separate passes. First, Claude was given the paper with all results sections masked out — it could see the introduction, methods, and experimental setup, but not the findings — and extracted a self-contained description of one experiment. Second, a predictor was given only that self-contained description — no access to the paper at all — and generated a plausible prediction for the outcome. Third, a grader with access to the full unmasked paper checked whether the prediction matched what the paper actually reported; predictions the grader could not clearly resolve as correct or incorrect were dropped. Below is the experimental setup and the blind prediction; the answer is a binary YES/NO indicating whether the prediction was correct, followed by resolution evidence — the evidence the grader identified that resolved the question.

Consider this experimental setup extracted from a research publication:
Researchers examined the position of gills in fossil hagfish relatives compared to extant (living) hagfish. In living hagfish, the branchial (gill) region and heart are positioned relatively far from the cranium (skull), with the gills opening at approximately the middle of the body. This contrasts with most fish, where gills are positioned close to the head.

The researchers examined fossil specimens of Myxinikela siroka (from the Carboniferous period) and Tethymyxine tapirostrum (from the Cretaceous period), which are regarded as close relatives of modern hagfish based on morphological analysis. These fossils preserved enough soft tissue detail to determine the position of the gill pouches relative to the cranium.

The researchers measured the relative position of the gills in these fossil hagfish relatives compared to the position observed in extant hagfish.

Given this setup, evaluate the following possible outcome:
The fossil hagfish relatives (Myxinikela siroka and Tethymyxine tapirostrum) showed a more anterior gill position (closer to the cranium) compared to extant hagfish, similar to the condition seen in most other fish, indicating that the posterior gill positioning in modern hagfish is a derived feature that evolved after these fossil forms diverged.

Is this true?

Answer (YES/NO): YES